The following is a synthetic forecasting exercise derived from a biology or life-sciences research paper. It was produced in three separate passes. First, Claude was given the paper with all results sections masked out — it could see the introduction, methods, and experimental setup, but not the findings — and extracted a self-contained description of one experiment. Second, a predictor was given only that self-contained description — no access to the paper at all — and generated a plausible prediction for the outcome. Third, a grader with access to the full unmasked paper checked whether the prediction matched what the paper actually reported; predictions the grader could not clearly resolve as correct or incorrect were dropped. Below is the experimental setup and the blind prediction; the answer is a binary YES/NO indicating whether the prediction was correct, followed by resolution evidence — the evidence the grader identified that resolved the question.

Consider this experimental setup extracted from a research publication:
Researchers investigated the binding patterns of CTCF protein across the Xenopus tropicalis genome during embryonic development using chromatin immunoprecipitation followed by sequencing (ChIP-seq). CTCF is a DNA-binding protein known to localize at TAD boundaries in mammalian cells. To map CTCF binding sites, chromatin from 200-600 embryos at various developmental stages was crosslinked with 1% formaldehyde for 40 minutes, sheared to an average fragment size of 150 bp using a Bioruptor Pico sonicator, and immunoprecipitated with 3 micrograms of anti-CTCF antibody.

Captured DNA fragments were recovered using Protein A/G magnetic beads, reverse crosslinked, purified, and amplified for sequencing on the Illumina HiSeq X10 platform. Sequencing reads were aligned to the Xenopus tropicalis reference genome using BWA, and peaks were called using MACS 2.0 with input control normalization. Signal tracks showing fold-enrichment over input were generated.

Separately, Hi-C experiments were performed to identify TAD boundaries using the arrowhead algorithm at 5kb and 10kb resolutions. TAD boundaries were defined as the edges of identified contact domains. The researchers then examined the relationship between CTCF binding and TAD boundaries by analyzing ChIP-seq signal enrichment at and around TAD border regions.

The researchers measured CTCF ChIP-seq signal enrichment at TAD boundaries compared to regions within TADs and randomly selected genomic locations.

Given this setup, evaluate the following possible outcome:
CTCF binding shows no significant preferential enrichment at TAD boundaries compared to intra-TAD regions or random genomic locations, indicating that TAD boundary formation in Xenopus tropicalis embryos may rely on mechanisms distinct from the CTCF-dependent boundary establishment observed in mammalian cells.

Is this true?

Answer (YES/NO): NO